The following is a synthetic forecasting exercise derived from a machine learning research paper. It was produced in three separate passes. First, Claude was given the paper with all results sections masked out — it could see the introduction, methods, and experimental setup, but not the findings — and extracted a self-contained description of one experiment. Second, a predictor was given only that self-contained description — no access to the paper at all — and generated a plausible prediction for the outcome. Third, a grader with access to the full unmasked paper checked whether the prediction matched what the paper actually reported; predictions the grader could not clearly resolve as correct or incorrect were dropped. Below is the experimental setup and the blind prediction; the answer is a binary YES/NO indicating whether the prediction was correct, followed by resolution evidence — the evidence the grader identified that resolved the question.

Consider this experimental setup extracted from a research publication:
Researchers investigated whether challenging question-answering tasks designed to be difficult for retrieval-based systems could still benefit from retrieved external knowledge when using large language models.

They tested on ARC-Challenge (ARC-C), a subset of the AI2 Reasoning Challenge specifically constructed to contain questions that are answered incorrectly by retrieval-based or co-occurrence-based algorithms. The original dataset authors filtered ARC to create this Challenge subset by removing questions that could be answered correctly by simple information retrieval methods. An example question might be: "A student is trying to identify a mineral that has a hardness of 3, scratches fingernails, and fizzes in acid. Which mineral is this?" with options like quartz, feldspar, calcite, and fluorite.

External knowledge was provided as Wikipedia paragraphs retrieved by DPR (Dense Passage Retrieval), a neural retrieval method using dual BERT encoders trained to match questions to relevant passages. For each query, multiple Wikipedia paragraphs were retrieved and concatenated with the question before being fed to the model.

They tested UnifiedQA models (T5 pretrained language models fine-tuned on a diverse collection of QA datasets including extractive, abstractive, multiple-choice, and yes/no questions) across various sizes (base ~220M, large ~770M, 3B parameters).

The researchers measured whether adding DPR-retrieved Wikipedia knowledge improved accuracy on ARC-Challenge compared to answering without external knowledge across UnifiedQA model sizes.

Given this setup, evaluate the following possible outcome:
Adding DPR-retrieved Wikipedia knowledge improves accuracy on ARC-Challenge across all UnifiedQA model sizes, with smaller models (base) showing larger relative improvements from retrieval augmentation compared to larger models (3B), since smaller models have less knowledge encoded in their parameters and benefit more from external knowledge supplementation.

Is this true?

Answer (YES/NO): NO